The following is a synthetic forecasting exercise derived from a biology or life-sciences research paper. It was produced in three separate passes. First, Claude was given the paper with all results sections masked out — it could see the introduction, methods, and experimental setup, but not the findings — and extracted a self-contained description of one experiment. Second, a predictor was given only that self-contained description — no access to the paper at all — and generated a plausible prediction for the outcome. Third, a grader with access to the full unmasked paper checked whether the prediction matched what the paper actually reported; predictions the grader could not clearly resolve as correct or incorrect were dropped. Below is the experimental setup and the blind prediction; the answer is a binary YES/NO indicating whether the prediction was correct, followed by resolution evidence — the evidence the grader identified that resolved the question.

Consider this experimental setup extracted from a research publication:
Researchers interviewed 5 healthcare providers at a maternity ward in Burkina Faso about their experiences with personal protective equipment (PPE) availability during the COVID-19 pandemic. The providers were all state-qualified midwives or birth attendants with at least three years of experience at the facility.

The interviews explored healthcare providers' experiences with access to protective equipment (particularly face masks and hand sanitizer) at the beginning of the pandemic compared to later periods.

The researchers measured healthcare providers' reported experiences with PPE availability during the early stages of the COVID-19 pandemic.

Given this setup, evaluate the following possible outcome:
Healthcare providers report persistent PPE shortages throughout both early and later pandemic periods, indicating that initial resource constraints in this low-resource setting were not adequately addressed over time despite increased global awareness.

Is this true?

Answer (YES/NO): NO